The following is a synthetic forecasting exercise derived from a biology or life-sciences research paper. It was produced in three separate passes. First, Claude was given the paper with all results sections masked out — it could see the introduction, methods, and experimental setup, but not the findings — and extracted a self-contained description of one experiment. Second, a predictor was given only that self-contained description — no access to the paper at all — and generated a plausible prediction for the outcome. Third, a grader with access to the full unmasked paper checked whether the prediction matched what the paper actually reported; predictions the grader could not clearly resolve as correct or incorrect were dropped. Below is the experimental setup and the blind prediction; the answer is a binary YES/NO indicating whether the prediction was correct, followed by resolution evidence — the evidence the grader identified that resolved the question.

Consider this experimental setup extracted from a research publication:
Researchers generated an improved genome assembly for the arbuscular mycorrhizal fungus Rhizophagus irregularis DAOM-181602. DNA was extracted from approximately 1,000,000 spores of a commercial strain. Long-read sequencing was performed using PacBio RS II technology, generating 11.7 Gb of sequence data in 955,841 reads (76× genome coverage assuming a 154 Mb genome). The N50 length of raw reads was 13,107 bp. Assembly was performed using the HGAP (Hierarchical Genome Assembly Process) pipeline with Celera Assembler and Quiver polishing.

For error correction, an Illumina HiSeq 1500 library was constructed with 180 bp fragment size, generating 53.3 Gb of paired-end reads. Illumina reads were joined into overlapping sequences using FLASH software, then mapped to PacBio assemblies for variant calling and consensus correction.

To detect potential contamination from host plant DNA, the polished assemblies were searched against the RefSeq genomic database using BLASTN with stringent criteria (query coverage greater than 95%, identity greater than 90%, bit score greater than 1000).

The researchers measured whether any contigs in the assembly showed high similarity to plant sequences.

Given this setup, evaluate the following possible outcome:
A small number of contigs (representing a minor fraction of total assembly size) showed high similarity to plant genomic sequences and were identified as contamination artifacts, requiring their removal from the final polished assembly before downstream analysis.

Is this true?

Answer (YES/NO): YES